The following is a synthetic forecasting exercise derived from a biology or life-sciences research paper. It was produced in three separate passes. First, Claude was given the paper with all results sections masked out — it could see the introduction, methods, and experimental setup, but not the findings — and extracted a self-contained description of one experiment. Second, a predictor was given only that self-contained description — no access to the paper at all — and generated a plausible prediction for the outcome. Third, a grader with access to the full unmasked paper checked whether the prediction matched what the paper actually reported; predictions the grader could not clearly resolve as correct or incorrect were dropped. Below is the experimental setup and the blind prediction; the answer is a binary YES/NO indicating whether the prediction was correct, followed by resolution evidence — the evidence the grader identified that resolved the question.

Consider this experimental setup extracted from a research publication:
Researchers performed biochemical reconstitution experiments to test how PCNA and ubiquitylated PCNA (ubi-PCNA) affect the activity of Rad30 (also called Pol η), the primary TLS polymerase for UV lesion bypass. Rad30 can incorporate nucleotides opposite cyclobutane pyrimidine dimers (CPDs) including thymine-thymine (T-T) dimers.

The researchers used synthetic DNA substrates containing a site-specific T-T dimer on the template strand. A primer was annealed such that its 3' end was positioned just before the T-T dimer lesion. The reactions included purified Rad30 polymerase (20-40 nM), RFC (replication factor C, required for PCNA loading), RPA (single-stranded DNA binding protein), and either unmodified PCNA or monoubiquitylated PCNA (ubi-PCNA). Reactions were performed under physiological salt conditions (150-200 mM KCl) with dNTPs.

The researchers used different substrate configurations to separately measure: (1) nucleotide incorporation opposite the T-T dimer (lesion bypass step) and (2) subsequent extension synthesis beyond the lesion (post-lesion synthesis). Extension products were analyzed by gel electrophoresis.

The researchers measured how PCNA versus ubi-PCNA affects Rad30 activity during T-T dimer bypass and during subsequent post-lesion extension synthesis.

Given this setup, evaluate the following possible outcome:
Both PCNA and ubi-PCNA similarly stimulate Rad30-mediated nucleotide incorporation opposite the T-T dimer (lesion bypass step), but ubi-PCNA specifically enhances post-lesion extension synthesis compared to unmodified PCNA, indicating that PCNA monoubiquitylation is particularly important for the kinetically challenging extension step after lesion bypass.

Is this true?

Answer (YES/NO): YES